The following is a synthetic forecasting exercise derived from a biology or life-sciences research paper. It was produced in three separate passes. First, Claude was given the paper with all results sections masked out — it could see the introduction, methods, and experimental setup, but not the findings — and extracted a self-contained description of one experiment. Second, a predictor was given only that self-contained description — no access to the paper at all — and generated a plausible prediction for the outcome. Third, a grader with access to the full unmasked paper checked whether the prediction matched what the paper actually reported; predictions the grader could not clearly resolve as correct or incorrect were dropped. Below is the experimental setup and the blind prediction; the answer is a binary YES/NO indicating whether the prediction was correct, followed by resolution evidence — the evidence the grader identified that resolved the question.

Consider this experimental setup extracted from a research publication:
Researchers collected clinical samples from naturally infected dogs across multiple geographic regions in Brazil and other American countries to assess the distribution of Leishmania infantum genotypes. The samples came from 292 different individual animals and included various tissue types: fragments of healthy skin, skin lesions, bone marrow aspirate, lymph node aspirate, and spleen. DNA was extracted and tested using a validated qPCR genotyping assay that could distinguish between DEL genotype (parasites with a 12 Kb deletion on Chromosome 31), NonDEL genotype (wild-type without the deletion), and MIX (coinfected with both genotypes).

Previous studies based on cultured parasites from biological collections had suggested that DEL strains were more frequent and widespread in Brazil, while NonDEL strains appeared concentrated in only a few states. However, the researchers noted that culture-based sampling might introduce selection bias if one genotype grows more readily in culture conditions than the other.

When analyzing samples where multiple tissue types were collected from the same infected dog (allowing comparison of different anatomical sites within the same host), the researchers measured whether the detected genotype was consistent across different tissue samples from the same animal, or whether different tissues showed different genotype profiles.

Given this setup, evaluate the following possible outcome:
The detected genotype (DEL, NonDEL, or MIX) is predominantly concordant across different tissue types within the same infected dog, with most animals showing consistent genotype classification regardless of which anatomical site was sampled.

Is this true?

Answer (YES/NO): NO